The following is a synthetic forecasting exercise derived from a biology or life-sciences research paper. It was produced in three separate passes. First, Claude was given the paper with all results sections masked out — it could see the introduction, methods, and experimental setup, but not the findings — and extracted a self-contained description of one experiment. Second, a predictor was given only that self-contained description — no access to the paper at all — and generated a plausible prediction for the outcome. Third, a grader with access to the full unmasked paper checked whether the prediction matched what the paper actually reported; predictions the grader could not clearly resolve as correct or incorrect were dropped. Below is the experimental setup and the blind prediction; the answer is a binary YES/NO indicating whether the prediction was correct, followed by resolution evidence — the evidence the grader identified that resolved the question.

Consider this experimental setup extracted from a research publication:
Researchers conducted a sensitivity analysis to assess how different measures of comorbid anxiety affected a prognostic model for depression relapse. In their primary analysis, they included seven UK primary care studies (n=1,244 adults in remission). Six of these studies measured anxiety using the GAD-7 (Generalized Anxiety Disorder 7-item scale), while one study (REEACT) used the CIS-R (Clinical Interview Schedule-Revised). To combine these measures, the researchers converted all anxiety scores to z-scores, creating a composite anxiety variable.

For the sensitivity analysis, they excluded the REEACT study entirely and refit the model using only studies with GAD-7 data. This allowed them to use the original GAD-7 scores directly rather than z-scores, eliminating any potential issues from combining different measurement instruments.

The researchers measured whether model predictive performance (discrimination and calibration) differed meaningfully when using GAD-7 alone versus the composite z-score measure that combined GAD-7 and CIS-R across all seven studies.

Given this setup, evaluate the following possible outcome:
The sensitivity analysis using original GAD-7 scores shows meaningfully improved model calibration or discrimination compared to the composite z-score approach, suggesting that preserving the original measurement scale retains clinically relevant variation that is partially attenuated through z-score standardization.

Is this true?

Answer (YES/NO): NO